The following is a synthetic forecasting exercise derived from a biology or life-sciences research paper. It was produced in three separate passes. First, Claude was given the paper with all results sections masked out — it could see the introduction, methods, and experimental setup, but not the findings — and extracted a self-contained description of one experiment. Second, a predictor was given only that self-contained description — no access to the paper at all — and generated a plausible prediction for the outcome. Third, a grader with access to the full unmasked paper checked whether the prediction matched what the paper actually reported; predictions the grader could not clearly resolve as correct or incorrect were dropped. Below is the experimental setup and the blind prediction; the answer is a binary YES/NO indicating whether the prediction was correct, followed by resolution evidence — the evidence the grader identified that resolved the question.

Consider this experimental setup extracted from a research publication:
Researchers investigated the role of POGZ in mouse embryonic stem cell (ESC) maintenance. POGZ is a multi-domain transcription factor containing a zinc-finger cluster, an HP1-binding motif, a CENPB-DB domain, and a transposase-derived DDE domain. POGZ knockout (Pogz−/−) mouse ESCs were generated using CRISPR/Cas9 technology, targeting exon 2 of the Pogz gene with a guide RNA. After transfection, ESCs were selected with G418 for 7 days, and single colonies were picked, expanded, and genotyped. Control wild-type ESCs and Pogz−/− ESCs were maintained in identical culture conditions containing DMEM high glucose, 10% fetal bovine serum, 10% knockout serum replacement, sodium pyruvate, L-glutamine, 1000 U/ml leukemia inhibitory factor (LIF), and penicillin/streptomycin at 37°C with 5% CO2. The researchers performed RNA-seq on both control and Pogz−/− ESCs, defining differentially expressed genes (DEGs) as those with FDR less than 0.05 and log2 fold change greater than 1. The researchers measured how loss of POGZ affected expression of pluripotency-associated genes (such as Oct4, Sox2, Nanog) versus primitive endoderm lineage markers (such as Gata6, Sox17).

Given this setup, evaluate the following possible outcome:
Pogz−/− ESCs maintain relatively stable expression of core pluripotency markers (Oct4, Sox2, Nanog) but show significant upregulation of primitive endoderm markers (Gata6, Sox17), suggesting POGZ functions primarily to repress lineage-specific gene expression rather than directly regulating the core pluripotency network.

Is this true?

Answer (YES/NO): NO